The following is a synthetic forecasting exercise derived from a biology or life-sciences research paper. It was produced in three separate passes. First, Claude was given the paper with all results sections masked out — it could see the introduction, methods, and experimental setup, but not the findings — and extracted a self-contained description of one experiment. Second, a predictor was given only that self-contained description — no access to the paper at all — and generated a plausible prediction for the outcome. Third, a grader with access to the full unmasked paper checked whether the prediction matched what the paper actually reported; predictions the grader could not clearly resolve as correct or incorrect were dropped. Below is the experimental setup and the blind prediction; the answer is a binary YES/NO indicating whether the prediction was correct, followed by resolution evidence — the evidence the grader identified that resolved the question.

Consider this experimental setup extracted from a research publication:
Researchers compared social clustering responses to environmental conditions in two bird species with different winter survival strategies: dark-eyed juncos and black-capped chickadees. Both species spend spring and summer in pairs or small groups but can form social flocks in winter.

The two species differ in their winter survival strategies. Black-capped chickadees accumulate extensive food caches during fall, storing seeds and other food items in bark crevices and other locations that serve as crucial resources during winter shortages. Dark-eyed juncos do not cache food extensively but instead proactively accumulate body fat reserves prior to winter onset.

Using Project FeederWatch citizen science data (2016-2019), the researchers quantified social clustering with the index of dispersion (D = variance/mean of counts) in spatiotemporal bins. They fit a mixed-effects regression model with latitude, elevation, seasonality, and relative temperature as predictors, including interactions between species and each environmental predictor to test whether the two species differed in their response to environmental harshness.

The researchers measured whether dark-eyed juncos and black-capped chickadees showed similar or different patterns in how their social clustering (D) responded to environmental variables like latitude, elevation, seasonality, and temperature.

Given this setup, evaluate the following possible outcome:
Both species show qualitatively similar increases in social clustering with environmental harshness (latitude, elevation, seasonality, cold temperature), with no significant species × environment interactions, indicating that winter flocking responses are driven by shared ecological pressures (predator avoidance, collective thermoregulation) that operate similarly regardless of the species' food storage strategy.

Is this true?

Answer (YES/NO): NO